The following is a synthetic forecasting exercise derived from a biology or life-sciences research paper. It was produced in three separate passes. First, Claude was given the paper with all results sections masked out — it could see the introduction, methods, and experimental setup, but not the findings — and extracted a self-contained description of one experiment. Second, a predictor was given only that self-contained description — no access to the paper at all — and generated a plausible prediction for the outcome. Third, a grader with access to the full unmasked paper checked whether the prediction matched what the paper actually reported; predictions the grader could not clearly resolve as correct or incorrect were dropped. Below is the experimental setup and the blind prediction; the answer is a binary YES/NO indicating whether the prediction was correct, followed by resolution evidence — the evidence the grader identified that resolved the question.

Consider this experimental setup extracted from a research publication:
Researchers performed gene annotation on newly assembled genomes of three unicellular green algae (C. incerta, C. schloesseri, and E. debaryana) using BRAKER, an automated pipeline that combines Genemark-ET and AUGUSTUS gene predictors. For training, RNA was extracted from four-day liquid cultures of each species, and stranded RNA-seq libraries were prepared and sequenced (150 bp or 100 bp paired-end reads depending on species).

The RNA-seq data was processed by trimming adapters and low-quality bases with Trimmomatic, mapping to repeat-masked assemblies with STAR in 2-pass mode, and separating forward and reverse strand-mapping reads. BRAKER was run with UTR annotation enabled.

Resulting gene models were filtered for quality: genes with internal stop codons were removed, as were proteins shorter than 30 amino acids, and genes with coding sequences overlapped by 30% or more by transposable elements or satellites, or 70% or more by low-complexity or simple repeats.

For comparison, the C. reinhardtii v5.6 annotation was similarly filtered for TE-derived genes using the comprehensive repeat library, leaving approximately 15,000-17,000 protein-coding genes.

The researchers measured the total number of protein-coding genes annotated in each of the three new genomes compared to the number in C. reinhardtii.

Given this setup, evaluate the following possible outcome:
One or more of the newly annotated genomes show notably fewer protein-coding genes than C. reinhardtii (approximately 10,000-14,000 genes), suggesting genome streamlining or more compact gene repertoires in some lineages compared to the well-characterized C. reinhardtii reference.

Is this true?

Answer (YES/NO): NO